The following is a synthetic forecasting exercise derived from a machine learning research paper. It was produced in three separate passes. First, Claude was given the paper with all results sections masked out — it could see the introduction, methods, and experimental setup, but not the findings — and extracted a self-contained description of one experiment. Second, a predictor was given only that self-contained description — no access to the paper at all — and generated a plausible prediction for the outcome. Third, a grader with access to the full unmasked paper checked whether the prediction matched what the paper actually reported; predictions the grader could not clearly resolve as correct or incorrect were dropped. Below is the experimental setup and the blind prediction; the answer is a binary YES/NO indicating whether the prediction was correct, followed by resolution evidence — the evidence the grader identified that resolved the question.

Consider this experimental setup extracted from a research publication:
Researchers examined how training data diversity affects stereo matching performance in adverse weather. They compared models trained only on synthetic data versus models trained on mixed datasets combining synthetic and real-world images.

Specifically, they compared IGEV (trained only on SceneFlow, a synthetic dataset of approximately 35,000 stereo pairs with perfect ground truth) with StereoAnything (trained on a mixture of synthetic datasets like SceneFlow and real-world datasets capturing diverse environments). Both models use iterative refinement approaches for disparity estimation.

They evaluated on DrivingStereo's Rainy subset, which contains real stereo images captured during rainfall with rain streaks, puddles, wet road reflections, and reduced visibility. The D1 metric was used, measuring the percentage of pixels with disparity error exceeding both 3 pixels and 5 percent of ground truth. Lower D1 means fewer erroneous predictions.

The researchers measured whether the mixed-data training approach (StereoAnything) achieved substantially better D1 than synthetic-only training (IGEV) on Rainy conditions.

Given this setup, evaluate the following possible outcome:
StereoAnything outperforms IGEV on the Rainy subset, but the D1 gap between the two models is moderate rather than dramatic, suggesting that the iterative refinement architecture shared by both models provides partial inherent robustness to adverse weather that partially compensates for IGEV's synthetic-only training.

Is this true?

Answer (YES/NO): NO